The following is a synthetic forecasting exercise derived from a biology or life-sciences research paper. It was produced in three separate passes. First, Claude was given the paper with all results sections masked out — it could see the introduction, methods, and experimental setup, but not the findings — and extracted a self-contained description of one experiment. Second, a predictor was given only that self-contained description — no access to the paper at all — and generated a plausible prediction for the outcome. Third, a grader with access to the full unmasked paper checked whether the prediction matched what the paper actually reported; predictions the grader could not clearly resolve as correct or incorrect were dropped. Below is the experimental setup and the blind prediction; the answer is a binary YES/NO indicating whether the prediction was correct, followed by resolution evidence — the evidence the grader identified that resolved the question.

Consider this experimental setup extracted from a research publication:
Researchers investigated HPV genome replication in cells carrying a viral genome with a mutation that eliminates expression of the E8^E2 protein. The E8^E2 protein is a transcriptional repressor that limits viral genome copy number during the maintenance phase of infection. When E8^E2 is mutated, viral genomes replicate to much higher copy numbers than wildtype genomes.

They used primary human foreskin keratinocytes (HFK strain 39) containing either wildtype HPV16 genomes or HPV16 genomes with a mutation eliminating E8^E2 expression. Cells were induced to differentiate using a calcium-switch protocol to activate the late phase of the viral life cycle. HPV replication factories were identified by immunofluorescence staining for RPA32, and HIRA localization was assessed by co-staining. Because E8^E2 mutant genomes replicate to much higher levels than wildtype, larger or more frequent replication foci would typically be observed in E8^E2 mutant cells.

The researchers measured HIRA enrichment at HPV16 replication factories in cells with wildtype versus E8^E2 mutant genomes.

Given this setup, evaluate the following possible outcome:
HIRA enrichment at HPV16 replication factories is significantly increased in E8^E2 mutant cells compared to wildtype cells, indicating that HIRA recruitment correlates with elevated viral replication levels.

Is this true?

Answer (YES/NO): NO